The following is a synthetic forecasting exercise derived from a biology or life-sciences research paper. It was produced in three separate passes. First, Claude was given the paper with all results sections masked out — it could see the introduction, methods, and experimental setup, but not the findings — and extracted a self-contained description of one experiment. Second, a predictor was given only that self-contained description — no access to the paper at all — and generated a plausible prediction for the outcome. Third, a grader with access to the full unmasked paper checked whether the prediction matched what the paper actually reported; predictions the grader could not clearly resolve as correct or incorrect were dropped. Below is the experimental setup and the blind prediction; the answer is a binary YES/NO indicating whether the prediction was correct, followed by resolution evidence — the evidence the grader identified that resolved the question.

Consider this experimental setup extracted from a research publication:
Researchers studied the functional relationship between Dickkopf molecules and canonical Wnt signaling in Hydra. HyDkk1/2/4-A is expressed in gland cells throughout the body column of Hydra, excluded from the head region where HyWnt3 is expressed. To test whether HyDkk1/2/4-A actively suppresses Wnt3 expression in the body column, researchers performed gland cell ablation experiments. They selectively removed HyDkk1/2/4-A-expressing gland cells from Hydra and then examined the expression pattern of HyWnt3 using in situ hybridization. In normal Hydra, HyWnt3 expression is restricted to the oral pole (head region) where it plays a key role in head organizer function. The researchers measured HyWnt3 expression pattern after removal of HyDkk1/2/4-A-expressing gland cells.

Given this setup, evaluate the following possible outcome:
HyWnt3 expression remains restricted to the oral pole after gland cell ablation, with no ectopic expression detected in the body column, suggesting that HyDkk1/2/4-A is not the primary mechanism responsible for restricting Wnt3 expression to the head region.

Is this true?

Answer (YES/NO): NO